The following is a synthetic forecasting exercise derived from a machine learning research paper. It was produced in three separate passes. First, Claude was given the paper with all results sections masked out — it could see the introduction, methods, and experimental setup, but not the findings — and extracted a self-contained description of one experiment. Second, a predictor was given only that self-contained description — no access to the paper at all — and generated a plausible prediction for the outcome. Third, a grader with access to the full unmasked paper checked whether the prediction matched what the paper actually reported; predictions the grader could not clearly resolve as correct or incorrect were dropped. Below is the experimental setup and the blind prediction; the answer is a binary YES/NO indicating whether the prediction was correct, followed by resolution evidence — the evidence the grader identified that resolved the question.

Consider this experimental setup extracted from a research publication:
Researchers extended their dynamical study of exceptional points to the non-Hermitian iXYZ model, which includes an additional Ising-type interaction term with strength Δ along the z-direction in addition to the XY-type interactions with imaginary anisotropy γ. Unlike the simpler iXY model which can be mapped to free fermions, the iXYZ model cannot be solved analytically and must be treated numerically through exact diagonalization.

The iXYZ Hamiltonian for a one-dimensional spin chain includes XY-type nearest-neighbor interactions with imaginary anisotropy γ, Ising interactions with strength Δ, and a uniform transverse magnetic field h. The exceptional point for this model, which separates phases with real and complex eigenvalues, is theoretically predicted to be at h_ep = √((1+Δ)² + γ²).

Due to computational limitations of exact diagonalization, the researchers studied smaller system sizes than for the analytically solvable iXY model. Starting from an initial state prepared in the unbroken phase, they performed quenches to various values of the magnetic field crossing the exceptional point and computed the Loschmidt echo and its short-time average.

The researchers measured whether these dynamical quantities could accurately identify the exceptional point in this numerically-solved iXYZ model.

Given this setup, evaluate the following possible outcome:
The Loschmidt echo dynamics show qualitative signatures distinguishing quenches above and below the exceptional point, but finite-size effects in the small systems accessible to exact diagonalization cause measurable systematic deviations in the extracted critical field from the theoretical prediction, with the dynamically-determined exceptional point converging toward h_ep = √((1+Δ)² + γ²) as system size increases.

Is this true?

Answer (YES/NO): NO